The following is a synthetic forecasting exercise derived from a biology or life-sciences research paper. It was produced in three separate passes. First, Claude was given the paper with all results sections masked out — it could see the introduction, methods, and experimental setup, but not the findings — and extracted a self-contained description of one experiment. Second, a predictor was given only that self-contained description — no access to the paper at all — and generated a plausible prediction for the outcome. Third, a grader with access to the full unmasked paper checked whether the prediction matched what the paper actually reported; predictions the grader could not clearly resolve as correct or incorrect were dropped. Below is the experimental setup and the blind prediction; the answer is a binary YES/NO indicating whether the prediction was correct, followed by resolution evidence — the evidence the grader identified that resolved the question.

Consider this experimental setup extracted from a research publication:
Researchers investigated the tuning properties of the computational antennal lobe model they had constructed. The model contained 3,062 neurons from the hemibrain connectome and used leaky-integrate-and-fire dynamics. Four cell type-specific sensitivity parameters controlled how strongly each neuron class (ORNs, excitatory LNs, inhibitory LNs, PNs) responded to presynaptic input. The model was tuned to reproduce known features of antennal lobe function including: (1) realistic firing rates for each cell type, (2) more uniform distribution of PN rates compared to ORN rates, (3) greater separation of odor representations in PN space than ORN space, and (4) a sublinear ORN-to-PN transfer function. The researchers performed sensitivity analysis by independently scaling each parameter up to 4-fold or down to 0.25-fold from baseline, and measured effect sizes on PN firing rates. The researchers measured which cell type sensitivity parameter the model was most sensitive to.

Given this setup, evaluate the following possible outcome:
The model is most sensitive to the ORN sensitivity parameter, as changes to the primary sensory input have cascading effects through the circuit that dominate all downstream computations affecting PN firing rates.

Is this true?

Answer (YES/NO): NO